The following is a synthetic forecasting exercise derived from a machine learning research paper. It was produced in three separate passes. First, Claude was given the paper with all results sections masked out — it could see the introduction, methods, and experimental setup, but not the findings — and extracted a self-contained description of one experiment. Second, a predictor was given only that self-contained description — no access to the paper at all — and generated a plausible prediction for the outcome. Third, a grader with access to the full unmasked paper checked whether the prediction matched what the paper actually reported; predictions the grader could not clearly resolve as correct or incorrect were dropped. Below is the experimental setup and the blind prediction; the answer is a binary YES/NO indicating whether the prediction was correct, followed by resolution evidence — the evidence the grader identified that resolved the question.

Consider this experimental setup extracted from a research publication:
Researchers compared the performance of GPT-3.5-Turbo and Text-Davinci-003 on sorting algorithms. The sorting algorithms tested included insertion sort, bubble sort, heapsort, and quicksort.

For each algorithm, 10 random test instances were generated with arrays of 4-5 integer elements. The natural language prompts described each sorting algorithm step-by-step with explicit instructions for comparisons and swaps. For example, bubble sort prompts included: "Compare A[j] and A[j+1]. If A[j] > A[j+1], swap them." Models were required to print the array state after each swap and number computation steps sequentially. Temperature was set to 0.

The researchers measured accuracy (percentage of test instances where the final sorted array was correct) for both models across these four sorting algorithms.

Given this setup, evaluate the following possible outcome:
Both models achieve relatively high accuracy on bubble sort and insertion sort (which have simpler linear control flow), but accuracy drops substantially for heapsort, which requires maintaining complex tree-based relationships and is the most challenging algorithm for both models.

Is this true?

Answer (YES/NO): NO